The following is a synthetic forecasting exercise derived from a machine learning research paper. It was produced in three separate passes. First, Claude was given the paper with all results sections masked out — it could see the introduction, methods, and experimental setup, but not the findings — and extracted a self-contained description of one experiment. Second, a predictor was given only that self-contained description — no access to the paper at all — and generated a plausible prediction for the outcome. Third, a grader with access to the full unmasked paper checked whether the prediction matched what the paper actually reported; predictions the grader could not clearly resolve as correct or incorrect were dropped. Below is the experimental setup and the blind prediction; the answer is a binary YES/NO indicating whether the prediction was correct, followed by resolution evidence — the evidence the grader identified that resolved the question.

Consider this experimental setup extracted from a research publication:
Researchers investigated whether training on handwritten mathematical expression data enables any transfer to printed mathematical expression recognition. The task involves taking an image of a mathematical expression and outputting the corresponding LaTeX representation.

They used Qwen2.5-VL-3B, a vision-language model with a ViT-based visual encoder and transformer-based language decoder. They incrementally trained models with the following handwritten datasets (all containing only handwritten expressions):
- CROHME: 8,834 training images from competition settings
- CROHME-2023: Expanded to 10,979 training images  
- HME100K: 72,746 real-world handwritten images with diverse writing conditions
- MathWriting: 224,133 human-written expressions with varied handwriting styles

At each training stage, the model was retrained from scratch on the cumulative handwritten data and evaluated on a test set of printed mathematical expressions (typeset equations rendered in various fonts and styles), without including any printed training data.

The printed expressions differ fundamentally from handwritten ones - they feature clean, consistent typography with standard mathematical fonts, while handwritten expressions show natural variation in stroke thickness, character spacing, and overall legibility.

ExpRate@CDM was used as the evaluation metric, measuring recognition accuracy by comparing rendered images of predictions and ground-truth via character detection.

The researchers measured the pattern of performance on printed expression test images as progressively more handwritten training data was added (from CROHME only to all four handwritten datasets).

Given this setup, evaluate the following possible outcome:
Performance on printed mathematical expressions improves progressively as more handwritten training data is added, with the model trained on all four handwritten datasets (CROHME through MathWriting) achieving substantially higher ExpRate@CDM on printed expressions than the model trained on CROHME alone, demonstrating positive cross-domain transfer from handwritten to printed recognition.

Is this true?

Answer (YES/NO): NO